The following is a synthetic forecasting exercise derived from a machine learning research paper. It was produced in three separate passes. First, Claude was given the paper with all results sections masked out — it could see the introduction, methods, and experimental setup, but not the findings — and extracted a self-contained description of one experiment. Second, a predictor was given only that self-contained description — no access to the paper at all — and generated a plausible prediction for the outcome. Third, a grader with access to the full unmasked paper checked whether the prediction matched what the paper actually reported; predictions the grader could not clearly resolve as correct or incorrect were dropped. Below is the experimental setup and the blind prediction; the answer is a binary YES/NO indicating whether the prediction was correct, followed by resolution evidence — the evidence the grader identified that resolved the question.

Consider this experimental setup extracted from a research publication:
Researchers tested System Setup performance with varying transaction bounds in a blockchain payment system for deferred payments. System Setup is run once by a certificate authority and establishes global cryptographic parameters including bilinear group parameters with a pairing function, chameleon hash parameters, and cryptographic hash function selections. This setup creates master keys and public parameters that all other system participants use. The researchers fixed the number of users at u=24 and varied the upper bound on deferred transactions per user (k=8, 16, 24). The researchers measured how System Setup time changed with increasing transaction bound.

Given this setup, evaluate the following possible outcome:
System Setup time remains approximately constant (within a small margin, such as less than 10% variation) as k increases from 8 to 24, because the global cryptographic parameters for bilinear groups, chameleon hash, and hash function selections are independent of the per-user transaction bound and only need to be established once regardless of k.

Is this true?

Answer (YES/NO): YES